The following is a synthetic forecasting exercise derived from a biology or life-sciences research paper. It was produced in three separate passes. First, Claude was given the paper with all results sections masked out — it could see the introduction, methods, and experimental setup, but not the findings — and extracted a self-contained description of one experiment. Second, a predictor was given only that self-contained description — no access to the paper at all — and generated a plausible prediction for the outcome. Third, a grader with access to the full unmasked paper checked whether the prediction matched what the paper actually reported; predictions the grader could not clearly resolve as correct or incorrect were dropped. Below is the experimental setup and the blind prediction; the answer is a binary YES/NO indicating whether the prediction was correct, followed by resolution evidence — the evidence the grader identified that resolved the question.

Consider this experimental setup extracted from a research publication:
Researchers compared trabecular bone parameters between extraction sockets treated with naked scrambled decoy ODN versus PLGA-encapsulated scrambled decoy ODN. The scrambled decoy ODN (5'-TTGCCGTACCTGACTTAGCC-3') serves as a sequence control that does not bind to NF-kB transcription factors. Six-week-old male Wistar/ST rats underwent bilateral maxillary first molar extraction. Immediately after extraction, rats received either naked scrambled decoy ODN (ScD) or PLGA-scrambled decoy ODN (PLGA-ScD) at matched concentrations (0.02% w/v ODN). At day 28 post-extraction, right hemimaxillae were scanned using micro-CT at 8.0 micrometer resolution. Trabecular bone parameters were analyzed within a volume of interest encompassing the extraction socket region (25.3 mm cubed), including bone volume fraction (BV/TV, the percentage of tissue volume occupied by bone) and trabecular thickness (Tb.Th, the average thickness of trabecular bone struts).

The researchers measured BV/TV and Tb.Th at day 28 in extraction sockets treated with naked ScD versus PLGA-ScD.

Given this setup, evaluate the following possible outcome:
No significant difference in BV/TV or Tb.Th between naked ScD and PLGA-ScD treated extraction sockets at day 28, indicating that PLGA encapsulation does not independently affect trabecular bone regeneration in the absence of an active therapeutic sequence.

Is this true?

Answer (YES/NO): YES